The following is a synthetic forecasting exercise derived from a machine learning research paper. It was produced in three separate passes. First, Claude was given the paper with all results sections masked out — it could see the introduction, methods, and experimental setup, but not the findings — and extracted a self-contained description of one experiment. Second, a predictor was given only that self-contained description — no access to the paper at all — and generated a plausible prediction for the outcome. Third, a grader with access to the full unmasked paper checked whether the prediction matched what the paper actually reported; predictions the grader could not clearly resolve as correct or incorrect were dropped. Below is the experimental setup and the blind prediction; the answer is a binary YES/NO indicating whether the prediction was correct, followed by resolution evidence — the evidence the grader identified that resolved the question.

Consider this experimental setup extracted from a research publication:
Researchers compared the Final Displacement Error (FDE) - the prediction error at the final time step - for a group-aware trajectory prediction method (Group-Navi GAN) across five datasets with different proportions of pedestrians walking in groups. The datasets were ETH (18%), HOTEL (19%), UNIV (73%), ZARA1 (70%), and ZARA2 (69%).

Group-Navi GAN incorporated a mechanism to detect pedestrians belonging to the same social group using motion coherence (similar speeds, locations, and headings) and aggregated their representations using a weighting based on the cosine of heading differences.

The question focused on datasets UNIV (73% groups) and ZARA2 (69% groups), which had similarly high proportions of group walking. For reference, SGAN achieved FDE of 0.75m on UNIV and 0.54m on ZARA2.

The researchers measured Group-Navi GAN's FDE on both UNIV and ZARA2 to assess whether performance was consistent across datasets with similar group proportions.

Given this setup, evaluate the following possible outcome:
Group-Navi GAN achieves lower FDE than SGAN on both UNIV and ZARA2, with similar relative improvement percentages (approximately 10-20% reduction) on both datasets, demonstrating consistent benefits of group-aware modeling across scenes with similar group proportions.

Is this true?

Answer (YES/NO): NO